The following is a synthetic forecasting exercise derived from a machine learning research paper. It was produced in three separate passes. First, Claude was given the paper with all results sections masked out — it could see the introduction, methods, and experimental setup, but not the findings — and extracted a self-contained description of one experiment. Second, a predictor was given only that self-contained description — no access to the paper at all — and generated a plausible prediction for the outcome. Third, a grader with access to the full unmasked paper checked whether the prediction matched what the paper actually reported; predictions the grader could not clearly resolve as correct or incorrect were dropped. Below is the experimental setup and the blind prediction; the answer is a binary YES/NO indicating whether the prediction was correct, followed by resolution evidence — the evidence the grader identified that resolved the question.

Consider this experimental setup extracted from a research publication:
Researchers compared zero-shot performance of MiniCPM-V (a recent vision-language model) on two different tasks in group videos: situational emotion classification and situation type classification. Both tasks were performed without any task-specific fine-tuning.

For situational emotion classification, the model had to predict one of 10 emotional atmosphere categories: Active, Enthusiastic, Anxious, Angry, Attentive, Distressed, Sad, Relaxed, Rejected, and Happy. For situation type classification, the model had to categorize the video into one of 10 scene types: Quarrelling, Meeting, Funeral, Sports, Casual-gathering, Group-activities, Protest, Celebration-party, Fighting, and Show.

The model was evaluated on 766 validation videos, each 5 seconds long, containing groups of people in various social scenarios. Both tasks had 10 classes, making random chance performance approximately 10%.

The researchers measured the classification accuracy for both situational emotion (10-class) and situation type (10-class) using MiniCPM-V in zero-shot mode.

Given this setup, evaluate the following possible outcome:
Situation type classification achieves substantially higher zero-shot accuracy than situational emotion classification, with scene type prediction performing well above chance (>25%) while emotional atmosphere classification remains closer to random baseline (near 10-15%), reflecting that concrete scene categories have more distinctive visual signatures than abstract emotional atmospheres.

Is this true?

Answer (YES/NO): NO